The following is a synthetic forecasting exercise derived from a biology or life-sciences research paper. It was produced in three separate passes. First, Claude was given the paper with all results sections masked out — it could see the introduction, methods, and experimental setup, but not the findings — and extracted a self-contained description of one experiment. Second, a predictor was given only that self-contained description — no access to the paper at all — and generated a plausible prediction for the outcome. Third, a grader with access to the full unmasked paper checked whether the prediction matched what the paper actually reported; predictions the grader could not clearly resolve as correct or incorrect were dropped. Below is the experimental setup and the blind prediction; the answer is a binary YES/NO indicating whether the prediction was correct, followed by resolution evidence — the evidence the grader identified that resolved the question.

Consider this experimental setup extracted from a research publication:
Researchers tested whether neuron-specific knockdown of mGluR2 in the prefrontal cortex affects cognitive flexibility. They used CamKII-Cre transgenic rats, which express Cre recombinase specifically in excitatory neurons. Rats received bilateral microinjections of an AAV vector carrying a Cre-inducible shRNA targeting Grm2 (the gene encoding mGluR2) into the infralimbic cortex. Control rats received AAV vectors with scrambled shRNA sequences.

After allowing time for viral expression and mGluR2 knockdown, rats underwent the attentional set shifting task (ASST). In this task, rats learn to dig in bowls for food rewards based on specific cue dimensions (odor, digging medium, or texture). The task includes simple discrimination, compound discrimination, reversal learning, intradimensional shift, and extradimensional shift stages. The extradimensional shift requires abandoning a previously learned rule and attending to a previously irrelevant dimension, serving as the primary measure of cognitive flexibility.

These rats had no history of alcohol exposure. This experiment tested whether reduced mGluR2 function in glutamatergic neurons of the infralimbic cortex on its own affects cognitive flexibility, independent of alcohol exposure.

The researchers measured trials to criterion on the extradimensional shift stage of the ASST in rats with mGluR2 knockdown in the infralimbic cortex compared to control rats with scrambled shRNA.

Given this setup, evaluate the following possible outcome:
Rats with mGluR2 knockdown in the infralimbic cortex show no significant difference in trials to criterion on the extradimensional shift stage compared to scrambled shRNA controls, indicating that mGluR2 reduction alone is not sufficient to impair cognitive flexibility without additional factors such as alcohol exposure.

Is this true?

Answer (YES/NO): NO